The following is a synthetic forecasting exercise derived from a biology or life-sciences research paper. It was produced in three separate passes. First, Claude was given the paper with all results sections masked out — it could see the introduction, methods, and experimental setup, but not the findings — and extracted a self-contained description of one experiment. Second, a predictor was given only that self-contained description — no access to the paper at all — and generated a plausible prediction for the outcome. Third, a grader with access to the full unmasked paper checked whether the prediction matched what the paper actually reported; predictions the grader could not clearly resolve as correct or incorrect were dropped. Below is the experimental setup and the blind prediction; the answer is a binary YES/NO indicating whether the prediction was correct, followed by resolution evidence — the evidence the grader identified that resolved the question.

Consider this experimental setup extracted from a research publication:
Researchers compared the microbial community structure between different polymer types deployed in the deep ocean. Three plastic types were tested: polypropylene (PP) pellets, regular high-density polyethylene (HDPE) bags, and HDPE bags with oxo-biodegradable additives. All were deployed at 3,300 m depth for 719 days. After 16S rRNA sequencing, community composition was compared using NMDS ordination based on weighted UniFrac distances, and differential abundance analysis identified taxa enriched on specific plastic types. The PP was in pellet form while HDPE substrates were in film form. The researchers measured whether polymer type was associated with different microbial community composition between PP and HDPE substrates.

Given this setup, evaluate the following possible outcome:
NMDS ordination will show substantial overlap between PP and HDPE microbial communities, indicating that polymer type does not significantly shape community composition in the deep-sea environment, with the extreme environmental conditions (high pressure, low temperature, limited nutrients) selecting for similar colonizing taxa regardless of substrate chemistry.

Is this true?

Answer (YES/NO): NO